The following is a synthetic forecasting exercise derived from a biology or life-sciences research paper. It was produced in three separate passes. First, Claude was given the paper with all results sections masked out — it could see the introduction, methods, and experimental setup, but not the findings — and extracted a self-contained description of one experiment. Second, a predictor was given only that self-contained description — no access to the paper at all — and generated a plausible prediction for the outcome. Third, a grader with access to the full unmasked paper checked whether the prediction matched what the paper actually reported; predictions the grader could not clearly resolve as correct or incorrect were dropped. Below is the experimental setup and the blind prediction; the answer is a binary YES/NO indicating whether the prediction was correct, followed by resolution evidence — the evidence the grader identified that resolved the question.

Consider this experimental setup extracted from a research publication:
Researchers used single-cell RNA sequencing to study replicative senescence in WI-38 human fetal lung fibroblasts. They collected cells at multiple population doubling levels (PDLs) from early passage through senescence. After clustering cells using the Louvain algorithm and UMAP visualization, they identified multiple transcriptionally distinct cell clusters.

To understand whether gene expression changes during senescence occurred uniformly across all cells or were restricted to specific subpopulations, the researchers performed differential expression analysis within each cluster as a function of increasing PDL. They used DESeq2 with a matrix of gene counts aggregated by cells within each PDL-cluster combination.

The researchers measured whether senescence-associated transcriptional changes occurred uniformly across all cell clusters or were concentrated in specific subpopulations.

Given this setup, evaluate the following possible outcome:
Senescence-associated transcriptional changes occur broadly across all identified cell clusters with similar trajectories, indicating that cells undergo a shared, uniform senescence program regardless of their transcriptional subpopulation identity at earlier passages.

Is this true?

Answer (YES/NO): YES